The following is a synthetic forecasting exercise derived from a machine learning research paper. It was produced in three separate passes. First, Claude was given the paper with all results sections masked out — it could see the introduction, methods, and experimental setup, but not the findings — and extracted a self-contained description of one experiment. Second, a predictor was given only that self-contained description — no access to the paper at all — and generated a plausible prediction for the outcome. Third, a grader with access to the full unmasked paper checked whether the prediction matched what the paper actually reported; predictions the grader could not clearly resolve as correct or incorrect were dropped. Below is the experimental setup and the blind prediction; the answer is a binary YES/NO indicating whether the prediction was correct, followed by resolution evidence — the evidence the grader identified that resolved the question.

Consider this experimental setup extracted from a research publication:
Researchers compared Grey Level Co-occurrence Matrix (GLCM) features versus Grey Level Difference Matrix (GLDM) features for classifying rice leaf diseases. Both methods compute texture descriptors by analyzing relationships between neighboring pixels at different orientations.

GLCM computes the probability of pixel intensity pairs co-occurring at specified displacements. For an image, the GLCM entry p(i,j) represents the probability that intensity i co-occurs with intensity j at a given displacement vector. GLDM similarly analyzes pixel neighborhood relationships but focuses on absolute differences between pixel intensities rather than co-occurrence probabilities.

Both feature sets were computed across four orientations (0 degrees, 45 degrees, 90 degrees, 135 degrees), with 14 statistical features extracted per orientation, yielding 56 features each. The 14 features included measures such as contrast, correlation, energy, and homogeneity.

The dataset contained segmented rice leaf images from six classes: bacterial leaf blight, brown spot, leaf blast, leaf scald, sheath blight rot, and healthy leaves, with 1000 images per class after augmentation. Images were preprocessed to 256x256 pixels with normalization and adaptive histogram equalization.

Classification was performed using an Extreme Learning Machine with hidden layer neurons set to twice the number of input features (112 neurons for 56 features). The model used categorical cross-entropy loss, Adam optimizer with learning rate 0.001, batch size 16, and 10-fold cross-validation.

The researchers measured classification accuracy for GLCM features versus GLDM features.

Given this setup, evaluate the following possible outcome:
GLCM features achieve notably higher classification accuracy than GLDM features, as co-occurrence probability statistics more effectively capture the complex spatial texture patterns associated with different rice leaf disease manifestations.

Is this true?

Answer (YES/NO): YES